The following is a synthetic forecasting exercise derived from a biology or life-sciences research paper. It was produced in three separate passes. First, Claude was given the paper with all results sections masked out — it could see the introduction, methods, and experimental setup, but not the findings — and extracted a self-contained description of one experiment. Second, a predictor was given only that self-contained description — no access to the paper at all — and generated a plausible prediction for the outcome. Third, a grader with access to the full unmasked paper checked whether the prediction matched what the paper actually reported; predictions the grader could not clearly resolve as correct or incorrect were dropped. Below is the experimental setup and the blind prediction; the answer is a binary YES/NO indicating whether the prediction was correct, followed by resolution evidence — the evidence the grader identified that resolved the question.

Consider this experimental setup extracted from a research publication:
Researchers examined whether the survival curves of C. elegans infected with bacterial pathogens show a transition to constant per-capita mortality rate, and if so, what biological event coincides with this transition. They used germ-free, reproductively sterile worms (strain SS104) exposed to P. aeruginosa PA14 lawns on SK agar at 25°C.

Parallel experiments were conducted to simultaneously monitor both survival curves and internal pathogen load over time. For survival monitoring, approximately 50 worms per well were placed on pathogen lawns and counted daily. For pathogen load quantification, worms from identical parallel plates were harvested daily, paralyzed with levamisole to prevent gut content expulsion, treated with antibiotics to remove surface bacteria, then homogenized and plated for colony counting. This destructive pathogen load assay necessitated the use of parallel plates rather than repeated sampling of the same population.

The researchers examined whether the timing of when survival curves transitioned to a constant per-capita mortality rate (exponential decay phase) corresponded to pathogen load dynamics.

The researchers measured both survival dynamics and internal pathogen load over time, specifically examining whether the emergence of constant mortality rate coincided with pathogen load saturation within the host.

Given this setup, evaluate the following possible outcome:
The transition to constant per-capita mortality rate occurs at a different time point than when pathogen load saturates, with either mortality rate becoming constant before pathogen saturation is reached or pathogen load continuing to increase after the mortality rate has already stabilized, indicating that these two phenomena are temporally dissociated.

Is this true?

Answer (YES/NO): NO